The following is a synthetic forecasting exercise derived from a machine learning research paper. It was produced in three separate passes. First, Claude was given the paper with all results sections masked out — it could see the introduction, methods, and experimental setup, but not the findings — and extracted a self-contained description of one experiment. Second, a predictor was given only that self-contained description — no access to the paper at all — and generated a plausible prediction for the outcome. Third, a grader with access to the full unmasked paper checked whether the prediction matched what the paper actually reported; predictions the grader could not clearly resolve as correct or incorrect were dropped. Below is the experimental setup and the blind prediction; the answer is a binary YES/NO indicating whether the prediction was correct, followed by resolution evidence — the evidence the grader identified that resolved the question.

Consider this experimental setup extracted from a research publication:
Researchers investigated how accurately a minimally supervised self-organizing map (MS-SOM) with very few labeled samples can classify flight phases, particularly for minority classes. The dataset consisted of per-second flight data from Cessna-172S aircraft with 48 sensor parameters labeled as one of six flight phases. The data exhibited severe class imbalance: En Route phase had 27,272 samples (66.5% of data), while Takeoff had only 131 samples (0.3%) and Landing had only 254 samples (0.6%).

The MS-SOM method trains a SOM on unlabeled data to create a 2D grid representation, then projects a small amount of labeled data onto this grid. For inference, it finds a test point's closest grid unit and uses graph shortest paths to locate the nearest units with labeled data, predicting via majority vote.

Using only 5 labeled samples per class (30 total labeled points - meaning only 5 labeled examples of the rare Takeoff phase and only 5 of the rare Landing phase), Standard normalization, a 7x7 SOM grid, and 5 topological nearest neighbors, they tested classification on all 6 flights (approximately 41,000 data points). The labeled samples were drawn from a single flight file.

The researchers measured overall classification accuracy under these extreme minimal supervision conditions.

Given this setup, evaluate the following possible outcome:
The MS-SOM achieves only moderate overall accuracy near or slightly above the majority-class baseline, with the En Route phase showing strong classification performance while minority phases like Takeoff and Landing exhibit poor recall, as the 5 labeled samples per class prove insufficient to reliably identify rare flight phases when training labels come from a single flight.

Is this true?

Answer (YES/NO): NO